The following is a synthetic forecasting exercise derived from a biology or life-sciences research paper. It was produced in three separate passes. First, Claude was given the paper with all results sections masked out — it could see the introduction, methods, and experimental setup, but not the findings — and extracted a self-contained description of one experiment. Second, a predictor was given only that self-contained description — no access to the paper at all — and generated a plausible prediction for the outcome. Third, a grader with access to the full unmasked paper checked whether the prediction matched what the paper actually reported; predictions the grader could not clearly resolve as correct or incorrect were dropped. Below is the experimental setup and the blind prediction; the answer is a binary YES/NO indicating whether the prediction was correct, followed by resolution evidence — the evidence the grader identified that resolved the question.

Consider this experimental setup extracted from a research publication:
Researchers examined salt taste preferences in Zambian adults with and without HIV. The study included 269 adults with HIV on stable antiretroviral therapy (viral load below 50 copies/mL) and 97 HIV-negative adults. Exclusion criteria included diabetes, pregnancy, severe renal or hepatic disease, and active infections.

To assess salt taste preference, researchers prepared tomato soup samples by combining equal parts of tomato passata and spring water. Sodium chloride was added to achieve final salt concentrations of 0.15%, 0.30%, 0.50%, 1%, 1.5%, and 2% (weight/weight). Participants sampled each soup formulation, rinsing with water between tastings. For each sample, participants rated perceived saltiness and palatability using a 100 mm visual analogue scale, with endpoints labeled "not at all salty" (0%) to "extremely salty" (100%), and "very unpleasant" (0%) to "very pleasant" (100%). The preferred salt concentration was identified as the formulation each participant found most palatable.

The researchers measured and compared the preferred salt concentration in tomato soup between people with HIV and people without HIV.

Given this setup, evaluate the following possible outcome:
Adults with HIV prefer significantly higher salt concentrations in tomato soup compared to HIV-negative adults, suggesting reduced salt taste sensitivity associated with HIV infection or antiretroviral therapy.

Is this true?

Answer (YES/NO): NO